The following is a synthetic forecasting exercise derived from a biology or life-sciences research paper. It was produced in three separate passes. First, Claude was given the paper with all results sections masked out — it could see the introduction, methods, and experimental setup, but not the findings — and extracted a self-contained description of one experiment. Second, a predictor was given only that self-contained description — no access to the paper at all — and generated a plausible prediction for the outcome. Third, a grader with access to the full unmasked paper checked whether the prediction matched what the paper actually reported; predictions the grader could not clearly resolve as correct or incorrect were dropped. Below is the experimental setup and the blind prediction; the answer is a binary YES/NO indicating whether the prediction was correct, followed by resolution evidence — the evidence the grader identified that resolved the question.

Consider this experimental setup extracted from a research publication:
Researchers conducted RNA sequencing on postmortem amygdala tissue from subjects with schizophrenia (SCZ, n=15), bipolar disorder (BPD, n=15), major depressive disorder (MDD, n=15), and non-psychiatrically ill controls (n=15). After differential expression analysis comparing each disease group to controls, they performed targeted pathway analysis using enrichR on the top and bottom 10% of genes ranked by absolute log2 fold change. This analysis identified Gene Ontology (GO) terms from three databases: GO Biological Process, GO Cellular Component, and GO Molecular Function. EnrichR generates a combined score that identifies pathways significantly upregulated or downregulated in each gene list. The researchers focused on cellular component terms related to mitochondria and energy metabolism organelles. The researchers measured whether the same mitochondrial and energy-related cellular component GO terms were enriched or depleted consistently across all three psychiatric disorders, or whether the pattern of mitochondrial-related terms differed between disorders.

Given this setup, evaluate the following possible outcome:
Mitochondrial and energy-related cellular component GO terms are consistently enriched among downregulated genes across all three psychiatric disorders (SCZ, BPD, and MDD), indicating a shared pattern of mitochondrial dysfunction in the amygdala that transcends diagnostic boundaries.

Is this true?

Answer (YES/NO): NO